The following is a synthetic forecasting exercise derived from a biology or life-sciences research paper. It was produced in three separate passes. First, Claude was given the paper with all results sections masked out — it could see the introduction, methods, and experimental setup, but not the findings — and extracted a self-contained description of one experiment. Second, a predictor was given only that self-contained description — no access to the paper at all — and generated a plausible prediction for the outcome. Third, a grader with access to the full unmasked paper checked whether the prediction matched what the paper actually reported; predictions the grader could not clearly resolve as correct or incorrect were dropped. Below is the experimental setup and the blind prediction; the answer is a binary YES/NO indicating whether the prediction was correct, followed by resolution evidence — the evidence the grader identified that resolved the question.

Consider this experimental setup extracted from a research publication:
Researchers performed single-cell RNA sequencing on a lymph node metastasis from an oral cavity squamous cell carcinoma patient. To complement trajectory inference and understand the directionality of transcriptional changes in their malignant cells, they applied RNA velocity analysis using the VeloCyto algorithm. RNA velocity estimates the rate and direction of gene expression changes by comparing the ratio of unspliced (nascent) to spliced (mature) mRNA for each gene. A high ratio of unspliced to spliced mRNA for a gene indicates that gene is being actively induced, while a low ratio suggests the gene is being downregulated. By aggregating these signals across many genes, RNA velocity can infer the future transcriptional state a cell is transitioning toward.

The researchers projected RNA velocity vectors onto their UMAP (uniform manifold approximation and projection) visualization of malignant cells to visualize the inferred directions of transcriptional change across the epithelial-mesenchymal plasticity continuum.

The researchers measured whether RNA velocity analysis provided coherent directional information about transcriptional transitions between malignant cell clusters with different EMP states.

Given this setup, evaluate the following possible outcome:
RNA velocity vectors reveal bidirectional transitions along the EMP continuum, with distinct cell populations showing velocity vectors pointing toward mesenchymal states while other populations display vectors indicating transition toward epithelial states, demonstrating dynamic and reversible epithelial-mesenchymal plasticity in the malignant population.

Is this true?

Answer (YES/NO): NO